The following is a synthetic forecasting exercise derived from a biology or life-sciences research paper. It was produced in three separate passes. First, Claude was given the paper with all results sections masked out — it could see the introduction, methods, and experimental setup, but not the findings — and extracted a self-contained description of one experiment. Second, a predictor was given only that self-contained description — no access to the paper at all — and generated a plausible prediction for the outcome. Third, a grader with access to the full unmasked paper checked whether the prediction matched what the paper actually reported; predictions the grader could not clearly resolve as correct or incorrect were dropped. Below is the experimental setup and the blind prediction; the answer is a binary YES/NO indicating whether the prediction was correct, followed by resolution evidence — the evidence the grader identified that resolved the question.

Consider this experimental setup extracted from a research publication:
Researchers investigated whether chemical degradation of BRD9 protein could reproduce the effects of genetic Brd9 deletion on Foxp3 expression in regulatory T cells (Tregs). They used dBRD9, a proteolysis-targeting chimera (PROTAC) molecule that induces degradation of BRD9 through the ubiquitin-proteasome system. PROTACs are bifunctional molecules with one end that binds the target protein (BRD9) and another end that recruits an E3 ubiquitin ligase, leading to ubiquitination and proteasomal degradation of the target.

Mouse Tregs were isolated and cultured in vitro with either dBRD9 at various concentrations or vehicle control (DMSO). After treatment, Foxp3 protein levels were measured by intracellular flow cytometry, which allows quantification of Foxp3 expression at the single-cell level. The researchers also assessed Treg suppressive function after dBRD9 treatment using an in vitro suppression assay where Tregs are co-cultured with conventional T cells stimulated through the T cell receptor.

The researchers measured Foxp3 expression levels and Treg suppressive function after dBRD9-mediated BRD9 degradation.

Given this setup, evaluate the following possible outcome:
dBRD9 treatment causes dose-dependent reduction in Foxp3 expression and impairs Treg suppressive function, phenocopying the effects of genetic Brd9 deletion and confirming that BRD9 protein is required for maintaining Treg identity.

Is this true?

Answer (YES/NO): YES